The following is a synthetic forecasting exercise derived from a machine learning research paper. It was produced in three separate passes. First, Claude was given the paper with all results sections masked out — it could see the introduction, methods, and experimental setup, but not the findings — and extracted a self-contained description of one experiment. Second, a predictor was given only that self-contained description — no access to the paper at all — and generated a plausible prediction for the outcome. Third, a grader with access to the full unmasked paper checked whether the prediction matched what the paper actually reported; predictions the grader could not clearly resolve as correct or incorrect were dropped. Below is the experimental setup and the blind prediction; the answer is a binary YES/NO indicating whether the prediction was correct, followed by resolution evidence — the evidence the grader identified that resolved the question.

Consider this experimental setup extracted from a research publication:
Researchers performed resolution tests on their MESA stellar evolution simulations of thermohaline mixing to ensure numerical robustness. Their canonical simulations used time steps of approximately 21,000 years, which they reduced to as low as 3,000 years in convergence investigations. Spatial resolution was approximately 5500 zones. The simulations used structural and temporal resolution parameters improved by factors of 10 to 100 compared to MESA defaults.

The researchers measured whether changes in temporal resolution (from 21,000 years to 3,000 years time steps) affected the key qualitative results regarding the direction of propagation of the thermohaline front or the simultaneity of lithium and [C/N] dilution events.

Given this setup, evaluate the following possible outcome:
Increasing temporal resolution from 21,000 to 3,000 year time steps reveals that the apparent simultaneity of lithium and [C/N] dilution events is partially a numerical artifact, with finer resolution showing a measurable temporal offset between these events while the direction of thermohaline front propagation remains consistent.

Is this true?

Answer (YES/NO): NO